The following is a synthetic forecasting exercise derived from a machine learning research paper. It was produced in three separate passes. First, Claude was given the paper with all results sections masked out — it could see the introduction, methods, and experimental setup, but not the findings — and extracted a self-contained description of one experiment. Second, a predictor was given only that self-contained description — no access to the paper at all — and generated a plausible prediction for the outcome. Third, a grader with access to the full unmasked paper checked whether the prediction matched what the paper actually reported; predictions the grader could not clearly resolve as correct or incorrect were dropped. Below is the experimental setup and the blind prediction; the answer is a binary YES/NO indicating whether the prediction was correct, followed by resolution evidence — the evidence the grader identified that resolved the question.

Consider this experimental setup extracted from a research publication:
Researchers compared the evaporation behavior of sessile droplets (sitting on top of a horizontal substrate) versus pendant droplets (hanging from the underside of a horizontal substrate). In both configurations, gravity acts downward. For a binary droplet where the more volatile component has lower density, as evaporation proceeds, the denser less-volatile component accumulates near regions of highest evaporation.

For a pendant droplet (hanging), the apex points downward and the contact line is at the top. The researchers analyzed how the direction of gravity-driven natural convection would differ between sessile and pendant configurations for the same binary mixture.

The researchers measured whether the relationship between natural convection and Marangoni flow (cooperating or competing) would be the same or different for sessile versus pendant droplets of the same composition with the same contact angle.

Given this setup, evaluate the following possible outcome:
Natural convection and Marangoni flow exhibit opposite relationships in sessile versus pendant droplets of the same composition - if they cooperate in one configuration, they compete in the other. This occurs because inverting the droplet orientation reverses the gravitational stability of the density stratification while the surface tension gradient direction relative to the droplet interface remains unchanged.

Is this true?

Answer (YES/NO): YES